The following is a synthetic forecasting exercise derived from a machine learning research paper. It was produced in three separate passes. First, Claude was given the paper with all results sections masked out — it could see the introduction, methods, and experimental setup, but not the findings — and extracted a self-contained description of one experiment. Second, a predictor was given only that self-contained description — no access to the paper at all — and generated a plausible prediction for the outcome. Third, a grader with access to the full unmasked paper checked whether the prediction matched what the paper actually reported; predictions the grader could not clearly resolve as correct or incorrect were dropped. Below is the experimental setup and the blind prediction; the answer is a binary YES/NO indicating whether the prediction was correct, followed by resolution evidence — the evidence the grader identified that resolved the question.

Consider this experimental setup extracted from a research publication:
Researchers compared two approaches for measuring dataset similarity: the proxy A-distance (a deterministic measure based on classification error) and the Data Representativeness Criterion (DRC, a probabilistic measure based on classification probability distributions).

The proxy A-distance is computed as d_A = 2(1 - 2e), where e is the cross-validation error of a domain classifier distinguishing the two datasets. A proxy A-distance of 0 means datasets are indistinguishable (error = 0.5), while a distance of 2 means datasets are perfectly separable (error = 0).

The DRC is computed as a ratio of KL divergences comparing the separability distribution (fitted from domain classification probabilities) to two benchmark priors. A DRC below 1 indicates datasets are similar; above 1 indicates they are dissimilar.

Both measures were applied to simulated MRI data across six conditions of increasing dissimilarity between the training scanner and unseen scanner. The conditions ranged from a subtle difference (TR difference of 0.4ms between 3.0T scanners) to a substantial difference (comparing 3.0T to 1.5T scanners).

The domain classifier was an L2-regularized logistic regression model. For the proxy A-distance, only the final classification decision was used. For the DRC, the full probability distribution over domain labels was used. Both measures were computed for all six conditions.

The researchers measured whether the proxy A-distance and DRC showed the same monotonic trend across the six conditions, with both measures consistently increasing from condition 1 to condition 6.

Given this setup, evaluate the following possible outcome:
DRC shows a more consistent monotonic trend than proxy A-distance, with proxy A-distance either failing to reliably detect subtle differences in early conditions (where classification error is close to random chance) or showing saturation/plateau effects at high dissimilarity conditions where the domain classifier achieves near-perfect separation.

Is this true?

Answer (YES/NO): NO